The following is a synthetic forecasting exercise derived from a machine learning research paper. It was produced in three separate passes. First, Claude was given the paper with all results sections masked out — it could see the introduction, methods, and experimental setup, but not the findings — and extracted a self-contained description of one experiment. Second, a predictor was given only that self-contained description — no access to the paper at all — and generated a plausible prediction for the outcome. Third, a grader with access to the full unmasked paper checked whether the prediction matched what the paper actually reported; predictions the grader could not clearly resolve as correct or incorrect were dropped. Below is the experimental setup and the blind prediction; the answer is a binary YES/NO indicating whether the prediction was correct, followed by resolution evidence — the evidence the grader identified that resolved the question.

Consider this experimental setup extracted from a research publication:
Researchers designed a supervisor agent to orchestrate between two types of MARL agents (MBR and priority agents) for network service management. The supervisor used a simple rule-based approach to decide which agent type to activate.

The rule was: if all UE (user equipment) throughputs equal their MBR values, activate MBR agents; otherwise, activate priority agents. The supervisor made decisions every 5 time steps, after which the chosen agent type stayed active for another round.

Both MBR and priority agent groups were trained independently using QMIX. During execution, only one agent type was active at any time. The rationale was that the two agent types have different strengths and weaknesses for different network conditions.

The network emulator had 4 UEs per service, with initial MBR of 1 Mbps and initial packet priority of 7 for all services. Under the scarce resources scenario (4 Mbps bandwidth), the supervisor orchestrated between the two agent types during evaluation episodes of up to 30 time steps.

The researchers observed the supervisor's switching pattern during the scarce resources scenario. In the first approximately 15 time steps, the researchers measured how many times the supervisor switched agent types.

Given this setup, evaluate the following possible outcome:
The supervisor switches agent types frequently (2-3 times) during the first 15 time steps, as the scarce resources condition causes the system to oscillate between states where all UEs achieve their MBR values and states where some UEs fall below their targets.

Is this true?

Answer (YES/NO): NO